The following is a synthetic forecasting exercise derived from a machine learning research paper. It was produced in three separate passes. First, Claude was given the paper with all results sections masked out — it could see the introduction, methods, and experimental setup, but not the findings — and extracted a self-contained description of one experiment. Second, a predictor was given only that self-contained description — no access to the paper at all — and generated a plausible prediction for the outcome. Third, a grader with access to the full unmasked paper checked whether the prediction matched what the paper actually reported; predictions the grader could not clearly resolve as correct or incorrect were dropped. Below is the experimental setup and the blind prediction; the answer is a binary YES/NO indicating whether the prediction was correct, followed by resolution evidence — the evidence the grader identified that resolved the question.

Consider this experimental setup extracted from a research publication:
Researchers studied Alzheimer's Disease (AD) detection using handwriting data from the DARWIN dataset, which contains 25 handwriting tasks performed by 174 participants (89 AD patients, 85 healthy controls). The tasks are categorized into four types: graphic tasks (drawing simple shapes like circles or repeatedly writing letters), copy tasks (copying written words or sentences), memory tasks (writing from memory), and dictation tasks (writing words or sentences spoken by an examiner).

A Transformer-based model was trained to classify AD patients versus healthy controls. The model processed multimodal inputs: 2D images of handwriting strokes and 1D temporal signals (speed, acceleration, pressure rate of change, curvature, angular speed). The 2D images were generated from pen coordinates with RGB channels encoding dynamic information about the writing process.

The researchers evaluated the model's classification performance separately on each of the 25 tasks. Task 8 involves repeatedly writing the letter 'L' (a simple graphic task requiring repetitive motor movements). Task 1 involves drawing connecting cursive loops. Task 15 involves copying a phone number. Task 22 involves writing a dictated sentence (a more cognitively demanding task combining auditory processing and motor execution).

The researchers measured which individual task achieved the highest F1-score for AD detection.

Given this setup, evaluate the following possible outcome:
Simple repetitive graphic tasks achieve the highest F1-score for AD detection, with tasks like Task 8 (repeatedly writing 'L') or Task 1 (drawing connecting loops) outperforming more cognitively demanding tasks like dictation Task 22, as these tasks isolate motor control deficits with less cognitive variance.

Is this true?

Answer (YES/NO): YES